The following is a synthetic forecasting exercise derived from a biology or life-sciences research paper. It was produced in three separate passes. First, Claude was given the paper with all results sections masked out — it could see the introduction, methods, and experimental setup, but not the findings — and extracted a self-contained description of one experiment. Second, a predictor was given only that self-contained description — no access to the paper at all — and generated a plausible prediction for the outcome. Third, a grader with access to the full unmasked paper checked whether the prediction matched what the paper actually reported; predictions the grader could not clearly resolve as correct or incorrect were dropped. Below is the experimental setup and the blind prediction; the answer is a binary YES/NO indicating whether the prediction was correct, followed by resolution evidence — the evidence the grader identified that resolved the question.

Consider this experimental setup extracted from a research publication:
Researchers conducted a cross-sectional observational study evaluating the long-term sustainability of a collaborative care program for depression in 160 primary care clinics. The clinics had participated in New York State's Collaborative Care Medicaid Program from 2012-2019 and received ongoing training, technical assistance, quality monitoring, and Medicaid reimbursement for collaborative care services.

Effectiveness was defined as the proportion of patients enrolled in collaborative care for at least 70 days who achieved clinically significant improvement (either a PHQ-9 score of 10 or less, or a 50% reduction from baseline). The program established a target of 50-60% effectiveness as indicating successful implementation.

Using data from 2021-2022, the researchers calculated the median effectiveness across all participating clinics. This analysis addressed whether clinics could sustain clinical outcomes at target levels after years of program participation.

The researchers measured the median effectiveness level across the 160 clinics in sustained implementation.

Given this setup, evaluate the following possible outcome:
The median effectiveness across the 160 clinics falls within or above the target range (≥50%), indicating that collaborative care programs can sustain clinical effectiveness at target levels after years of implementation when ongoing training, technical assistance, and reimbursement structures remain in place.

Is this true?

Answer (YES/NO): NO